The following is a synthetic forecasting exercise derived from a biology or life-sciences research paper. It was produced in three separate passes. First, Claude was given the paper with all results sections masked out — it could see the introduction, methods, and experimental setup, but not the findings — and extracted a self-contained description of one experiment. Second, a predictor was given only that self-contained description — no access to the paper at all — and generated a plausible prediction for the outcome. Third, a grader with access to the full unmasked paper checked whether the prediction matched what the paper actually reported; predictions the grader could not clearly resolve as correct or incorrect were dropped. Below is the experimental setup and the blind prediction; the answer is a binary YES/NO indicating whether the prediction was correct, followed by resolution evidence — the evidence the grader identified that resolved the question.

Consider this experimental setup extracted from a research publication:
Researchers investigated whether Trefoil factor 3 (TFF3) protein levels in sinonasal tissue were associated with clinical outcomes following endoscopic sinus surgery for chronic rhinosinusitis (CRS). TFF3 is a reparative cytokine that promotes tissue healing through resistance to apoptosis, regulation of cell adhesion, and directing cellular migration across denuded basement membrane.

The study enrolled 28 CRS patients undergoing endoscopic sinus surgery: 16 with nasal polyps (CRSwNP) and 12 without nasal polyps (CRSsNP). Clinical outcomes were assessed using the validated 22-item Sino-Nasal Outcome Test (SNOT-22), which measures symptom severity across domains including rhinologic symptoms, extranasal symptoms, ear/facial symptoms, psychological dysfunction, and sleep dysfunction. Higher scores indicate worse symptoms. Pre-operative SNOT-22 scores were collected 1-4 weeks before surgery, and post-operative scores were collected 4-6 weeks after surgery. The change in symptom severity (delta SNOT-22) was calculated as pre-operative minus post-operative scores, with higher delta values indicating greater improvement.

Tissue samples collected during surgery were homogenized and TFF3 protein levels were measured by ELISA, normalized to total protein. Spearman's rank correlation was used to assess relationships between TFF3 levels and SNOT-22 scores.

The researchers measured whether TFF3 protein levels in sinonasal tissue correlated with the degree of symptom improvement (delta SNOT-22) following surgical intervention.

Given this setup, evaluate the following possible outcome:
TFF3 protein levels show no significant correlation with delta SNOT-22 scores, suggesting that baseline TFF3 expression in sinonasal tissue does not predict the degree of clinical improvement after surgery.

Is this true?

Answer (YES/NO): NO